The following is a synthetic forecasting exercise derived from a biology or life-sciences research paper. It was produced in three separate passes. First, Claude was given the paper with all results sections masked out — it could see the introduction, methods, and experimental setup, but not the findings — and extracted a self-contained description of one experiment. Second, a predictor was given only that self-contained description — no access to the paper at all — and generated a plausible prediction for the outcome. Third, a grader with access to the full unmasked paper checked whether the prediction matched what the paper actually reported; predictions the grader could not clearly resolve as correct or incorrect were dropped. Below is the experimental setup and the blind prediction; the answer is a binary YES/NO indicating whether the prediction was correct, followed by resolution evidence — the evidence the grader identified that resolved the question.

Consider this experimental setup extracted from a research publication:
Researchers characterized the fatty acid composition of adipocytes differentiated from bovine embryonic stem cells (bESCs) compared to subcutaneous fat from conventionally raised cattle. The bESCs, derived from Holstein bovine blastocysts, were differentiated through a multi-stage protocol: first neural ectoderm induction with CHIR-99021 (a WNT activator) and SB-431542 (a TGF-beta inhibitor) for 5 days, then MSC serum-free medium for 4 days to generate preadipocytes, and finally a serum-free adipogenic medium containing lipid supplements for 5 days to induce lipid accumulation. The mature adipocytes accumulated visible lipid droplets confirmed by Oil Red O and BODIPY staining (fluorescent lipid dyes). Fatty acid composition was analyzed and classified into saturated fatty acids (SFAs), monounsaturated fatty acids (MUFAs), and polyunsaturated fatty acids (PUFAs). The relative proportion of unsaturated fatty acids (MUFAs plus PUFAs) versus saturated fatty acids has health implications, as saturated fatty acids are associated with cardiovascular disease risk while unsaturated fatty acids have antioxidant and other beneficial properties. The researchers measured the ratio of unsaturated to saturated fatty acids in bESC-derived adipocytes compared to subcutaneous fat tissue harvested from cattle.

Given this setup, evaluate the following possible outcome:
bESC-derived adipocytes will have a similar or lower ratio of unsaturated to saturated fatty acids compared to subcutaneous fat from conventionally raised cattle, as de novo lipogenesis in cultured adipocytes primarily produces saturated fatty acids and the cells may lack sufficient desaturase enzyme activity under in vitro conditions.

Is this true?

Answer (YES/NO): NO